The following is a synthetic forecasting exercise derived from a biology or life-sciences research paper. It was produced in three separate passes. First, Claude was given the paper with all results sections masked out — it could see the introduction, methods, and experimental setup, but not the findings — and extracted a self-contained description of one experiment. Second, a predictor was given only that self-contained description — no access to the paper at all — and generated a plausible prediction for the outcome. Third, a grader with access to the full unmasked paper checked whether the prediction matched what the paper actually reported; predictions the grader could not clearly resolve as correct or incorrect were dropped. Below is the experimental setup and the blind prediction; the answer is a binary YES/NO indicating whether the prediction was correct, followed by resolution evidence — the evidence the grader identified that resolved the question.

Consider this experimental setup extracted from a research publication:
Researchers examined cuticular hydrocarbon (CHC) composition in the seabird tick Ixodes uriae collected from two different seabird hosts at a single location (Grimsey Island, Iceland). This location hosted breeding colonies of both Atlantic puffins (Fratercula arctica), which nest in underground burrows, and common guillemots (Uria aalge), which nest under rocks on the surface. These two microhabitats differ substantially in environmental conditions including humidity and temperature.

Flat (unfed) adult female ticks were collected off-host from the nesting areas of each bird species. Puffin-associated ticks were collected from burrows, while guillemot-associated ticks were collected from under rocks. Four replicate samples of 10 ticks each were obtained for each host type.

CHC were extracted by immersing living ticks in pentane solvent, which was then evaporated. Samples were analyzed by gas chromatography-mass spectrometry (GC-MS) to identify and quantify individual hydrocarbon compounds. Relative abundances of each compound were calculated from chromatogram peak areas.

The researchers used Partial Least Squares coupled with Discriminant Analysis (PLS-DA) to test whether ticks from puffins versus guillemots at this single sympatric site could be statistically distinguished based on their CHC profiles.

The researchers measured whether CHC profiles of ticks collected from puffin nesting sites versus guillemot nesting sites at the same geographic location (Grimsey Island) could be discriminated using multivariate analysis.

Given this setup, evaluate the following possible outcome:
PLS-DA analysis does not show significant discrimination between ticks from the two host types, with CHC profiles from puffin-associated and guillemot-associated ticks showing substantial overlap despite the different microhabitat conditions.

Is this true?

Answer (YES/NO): YES